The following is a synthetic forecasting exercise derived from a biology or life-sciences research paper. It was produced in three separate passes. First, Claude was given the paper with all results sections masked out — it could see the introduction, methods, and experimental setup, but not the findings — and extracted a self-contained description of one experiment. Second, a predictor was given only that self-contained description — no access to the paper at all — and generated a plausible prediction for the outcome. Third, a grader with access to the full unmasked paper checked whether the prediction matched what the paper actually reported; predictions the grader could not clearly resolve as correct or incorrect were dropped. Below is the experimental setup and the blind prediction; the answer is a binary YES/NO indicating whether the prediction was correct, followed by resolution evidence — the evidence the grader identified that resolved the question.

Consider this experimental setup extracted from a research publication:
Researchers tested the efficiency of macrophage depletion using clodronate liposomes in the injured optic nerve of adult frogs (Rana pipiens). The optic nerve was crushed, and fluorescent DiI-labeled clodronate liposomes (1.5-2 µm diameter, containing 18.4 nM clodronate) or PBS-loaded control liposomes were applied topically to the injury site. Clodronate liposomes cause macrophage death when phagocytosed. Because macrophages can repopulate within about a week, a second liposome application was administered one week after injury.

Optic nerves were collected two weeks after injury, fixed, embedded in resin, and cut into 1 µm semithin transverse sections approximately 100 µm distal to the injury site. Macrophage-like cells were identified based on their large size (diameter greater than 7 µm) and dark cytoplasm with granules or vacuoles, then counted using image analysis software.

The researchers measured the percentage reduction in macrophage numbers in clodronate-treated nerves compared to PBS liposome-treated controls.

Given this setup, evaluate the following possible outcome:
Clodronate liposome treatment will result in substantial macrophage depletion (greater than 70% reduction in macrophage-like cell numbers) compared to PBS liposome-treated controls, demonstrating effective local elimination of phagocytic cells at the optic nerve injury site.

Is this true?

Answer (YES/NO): YES